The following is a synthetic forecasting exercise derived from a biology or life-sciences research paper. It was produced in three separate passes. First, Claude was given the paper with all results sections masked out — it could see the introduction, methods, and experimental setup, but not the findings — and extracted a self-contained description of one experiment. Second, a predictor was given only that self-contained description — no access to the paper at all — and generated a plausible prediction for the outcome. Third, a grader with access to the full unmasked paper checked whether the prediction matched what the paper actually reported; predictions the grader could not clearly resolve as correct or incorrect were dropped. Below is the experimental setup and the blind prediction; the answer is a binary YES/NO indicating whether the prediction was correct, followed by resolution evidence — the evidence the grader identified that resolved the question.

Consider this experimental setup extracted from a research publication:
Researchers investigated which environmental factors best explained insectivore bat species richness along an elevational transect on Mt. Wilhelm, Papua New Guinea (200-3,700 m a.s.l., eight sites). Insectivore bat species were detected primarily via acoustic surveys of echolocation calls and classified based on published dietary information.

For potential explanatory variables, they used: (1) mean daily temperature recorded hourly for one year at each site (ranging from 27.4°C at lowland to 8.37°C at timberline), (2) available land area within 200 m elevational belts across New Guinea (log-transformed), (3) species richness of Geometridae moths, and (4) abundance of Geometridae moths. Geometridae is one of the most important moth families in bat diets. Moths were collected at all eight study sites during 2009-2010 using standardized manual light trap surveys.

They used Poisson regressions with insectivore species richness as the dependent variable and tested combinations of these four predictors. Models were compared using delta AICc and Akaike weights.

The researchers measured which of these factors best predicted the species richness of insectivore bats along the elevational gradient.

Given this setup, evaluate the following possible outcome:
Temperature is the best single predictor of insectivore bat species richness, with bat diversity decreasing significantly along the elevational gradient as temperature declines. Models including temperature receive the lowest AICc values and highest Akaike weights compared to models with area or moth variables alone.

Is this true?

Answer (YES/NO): NO